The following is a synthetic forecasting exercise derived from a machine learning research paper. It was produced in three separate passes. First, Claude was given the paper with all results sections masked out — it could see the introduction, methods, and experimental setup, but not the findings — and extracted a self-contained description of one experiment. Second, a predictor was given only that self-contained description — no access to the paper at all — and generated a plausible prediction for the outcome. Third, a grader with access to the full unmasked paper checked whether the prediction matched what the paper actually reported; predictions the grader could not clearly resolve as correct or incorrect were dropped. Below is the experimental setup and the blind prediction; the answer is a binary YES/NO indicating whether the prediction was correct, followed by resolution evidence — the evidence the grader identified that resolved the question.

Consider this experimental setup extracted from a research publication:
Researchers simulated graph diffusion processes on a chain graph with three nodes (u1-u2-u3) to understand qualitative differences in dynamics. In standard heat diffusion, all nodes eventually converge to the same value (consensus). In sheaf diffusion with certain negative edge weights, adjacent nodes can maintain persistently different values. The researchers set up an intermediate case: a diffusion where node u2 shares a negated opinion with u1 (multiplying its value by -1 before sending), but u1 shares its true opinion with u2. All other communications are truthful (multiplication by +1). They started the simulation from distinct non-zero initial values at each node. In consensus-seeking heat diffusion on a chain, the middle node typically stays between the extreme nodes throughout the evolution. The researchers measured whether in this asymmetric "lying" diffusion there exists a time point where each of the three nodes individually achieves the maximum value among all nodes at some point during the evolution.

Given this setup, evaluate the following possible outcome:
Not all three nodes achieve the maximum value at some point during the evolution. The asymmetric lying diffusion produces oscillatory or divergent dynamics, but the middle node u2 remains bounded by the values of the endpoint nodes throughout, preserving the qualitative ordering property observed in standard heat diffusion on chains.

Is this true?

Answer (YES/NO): NO